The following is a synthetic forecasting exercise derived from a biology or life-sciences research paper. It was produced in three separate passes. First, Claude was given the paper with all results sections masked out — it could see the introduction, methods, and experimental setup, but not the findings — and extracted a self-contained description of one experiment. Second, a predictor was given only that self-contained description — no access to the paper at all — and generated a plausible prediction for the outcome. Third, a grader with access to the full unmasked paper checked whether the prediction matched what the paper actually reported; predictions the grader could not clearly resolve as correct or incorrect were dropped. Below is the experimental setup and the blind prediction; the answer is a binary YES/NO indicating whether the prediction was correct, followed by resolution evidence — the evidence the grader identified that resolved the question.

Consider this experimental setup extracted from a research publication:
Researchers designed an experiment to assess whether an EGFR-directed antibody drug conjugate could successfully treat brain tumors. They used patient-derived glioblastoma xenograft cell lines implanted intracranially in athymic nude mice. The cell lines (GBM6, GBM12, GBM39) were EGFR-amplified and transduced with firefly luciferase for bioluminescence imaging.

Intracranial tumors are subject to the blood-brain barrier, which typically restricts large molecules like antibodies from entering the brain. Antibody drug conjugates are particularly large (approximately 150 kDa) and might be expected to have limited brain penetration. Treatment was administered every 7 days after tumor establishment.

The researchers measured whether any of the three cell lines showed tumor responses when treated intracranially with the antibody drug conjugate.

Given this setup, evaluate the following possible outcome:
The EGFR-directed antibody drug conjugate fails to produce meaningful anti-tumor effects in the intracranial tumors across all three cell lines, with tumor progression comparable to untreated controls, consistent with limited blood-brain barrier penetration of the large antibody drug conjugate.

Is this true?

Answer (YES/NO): NO